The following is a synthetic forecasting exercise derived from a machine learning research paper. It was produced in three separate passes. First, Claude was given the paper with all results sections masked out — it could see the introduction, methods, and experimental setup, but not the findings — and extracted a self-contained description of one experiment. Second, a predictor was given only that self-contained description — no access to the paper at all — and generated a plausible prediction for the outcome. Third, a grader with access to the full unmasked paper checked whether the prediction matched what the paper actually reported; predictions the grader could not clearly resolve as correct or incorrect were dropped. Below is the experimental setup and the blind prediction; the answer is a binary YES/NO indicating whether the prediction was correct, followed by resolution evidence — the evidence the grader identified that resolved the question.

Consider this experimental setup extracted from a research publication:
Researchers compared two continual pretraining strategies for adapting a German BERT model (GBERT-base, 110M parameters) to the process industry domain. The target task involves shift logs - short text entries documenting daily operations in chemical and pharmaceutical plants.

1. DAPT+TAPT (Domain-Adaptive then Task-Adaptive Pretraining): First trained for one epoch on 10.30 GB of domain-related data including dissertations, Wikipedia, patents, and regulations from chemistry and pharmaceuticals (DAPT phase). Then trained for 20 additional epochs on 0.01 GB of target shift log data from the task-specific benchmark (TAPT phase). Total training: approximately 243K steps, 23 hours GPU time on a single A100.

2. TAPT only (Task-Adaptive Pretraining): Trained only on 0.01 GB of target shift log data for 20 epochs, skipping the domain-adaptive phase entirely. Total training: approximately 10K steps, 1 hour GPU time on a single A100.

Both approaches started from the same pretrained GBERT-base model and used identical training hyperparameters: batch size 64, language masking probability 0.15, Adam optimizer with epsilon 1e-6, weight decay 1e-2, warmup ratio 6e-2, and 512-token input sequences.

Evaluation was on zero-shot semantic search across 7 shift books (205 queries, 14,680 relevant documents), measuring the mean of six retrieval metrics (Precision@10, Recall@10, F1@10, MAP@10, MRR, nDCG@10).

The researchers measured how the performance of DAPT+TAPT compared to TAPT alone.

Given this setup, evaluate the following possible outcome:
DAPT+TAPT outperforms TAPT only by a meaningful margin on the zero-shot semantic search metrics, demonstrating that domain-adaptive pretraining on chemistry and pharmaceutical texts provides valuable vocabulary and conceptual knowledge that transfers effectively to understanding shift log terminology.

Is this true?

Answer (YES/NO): NO